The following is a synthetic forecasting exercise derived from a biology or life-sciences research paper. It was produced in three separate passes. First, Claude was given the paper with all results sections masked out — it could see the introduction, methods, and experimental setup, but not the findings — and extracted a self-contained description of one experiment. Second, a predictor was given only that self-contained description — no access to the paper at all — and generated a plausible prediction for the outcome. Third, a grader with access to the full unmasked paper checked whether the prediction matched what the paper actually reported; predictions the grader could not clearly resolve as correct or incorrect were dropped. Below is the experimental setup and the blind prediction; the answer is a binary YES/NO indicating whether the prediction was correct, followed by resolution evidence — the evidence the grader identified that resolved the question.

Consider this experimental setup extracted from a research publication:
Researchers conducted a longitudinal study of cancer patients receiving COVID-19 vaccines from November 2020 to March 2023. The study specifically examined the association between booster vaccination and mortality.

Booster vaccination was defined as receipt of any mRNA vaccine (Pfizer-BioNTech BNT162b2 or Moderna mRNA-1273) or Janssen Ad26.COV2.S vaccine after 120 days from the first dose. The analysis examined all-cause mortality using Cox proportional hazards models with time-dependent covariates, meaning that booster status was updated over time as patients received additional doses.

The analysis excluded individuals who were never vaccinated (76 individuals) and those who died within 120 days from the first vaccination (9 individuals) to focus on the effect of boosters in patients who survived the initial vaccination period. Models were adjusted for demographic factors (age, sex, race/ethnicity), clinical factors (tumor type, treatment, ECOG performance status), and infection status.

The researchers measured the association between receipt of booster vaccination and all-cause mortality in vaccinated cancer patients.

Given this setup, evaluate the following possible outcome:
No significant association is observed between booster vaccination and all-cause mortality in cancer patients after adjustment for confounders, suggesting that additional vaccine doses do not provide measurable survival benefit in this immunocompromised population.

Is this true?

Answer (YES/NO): NO